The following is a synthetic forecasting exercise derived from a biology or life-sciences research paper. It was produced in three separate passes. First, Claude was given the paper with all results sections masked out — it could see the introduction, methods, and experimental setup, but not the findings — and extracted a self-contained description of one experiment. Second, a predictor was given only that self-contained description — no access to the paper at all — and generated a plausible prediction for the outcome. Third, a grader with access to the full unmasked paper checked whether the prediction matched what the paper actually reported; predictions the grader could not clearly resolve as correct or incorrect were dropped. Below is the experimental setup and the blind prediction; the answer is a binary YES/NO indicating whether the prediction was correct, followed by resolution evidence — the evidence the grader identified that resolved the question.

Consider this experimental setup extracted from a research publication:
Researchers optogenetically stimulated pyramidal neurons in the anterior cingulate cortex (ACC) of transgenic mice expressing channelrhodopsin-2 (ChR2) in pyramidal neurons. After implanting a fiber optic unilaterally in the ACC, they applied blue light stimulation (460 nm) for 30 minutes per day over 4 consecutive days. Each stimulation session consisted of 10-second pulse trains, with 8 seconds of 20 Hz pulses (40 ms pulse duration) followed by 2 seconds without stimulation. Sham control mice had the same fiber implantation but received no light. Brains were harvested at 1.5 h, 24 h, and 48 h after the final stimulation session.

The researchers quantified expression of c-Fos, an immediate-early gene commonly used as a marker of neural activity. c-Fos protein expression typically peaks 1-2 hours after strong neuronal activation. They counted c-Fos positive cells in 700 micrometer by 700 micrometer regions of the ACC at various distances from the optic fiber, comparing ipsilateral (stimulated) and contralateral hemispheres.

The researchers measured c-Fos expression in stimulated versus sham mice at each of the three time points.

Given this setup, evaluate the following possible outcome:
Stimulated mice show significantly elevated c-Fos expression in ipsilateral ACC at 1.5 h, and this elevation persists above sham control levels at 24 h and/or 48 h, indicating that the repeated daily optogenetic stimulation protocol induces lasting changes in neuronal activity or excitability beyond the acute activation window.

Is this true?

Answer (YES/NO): NO